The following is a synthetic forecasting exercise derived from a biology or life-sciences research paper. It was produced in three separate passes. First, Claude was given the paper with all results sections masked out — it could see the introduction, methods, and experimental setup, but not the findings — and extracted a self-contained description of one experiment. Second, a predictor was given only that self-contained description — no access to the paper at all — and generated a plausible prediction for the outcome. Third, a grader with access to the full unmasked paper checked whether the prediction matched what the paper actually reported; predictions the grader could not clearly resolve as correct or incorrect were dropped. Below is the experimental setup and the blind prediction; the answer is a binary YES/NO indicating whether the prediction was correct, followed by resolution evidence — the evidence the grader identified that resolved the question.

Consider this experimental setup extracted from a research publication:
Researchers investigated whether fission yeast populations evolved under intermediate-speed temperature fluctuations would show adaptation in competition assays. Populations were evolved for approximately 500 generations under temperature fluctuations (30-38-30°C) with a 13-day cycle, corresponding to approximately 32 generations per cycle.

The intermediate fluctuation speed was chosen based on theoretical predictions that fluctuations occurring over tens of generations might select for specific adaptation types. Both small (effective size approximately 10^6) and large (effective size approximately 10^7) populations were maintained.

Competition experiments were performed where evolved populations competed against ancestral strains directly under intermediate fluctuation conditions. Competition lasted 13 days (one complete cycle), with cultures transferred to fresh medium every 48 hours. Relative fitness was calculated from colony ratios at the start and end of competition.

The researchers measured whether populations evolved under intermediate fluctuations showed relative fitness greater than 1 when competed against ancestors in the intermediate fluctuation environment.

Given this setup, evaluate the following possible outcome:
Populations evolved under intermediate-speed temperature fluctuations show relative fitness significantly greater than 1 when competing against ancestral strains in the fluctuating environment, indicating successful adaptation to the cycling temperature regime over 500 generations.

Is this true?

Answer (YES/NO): NO